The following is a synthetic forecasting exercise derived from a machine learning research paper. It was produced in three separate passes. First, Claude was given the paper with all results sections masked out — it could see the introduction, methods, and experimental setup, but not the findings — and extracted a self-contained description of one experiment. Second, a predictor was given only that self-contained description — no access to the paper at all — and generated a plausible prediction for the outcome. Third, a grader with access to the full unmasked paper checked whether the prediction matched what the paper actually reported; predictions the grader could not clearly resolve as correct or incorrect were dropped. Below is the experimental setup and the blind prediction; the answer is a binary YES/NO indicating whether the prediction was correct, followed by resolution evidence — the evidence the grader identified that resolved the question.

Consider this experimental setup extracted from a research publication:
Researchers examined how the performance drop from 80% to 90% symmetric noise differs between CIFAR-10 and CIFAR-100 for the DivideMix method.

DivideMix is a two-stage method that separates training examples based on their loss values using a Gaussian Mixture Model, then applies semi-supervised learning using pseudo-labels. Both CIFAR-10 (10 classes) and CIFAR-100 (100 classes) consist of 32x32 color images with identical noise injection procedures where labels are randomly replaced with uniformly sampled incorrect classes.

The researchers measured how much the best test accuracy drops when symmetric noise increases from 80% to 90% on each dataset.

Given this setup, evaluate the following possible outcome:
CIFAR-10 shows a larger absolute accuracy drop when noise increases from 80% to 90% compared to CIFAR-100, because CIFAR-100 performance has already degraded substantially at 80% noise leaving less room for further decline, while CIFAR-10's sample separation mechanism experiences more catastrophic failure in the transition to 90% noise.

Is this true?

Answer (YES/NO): NO